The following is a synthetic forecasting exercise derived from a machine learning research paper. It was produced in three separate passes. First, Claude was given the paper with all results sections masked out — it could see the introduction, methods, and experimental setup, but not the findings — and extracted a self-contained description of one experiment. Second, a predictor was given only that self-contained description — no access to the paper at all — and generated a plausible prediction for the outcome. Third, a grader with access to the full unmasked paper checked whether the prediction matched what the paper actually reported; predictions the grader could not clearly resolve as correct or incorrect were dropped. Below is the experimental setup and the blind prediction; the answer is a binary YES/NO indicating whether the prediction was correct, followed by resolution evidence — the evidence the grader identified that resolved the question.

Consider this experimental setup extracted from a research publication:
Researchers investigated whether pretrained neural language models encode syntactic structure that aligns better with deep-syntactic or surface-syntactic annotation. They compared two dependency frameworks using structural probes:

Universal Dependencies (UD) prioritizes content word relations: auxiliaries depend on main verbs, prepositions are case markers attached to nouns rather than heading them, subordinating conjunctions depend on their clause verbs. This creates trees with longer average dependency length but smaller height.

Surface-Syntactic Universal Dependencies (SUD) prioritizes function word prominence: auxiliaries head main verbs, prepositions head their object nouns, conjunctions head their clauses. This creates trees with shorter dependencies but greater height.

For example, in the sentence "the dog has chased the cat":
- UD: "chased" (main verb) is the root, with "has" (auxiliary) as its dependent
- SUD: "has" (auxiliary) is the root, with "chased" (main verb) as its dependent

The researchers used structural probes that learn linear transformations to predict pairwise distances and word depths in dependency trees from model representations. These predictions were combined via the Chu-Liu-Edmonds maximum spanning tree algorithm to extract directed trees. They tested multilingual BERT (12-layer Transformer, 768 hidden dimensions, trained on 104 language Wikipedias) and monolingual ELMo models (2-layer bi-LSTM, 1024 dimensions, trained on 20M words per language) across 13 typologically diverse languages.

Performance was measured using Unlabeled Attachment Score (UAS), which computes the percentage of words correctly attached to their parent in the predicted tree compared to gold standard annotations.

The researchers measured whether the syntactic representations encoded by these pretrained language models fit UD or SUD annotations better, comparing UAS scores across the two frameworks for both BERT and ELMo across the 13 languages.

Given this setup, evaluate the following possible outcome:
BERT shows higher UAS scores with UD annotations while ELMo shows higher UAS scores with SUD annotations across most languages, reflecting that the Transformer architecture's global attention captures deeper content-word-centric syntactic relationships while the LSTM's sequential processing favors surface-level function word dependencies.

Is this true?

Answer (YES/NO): NO